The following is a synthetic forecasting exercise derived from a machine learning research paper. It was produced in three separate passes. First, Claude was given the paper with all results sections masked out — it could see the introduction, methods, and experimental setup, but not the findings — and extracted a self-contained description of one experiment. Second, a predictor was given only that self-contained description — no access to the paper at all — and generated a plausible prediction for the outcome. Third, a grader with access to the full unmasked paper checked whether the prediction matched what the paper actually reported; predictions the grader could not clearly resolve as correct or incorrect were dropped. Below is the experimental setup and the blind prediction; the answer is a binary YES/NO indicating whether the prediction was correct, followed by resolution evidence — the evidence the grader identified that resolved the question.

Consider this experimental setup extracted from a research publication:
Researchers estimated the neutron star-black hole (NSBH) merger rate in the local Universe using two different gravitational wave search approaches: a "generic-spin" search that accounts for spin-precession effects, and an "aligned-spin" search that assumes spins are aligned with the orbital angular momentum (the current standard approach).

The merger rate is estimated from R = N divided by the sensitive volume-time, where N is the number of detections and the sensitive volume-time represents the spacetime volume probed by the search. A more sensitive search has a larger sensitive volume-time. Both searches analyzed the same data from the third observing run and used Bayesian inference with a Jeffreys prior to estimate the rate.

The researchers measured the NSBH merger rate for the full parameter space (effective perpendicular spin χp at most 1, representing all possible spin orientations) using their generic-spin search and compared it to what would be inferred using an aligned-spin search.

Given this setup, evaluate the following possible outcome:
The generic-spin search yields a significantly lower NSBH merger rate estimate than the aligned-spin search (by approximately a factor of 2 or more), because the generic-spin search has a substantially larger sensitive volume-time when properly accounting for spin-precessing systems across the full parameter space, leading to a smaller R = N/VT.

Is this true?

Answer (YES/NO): NO